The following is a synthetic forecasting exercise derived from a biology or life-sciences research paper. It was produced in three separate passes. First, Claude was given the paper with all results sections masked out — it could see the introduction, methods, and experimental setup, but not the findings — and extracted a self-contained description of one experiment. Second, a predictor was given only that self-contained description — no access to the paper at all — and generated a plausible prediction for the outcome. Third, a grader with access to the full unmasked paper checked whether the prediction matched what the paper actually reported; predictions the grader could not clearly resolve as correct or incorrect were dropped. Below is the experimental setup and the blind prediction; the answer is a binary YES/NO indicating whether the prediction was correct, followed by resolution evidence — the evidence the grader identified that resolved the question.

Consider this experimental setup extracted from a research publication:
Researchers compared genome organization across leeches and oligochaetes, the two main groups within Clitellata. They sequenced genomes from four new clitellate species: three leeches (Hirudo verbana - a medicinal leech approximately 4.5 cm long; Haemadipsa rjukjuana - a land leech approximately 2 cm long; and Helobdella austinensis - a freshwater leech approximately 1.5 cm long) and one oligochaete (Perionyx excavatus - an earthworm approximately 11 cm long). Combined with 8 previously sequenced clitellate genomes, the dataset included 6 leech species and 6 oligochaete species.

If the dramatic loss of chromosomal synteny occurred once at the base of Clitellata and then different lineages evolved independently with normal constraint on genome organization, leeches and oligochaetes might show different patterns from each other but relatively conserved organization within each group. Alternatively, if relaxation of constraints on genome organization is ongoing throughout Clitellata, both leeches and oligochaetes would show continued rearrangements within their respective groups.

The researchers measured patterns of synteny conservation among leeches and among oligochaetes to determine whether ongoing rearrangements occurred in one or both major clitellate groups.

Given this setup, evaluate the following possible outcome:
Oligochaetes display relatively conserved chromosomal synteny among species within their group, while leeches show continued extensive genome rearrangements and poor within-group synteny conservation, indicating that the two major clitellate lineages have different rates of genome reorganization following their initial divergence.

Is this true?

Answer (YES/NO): NO